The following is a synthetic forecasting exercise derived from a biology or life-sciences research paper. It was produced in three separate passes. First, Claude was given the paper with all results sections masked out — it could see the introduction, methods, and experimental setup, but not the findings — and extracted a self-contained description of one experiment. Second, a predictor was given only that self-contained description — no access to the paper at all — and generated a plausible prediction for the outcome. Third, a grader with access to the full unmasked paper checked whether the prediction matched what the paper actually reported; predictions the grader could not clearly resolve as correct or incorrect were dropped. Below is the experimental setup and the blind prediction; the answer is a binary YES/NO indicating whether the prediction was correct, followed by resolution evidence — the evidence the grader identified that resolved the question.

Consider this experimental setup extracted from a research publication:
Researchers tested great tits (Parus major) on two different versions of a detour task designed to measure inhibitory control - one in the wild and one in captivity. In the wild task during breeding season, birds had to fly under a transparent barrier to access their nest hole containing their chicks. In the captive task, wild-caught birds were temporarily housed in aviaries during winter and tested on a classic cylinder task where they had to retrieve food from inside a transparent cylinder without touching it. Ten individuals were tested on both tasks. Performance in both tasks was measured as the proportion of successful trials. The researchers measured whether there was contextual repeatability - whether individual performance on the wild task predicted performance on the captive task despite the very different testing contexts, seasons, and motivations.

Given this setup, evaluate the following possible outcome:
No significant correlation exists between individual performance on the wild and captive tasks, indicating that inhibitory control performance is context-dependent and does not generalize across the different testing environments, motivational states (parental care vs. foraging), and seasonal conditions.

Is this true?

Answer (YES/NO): NO